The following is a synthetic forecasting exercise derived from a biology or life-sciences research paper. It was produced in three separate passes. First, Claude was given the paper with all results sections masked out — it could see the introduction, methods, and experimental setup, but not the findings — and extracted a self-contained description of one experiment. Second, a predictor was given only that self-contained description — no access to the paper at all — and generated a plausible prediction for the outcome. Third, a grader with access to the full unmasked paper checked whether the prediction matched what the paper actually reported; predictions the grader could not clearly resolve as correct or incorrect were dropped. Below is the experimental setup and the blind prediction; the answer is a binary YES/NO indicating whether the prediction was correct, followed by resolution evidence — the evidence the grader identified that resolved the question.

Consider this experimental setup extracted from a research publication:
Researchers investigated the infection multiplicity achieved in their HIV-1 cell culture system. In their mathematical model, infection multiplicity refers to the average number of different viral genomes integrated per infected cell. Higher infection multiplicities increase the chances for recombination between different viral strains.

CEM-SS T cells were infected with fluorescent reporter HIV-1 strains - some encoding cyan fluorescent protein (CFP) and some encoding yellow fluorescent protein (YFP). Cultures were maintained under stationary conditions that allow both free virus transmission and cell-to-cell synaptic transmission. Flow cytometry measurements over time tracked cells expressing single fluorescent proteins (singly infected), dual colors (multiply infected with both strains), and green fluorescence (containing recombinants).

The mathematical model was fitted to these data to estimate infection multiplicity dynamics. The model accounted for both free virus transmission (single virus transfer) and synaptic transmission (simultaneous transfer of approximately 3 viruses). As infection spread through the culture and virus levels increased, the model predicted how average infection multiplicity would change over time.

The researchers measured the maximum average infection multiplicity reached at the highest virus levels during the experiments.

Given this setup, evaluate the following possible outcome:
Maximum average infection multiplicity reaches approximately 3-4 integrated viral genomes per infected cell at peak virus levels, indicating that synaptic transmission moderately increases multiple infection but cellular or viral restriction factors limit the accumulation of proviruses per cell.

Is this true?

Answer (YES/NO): NO